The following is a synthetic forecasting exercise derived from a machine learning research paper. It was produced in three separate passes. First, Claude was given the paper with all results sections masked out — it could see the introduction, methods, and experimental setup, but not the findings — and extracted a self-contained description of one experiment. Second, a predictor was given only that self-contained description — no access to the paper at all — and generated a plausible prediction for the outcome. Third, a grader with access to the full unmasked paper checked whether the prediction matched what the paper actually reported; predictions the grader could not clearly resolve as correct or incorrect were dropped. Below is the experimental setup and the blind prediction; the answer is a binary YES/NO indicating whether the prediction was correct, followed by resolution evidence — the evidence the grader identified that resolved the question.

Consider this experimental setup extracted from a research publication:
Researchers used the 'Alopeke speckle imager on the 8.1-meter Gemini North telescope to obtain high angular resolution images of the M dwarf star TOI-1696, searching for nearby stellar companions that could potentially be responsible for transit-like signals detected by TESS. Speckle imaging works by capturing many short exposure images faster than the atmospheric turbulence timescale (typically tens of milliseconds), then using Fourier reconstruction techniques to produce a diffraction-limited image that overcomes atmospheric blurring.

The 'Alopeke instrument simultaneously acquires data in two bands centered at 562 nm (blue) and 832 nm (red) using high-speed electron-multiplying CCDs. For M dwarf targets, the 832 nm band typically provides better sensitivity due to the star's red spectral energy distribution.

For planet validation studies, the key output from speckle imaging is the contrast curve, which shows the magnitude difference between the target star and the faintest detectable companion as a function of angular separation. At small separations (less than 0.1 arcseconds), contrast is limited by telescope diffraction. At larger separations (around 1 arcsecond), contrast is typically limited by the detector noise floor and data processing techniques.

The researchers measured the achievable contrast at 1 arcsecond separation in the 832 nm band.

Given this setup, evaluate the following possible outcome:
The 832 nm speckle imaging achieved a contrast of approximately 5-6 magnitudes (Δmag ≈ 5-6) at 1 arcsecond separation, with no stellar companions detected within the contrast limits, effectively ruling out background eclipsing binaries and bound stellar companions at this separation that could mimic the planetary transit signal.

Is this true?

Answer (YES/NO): YES